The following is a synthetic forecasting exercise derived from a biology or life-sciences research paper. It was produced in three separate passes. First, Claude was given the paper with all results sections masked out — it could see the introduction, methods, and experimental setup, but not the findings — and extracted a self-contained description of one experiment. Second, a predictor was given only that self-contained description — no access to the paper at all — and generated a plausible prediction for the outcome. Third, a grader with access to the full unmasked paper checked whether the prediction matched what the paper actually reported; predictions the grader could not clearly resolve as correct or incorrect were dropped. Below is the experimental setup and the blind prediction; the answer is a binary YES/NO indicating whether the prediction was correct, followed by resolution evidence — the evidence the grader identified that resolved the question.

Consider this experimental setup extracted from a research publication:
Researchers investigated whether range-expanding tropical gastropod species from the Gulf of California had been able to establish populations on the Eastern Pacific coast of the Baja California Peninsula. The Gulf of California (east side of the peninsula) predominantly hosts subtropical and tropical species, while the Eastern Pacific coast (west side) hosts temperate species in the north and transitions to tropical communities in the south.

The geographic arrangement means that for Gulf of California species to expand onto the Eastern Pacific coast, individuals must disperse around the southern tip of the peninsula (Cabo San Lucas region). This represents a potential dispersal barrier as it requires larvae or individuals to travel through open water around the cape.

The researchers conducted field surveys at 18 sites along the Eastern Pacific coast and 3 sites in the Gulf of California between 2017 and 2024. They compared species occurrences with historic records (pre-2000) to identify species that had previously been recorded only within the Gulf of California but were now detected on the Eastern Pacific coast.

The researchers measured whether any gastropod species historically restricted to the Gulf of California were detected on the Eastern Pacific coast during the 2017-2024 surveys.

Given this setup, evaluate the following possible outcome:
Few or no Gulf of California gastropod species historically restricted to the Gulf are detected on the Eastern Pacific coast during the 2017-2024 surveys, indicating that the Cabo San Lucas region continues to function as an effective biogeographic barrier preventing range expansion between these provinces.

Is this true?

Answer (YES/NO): NO